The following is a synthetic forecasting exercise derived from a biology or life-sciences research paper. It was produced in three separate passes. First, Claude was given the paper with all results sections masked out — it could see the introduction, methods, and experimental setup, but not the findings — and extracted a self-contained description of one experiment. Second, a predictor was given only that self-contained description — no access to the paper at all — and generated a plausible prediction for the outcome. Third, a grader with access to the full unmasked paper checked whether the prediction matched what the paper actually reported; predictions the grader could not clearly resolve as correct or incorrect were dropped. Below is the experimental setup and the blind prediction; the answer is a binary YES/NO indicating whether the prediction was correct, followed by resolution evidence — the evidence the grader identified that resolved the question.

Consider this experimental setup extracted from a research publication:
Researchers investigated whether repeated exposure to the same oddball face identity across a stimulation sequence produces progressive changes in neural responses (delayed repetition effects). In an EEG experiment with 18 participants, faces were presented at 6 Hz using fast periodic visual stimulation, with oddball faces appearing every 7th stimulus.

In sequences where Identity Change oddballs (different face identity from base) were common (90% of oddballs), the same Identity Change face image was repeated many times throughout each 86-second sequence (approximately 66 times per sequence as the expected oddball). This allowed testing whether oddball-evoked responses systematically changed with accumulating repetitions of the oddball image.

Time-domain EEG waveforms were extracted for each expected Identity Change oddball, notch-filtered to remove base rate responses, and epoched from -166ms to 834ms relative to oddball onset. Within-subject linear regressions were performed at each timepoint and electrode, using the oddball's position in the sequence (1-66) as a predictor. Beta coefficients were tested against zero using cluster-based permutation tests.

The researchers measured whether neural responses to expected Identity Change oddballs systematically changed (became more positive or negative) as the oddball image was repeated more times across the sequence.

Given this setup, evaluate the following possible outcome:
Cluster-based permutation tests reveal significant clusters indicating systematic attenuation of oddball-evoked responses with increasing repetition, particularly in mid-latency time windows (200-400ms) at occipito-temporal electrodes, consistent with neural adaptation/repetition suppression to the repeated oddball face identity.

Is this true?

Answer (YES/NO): NO